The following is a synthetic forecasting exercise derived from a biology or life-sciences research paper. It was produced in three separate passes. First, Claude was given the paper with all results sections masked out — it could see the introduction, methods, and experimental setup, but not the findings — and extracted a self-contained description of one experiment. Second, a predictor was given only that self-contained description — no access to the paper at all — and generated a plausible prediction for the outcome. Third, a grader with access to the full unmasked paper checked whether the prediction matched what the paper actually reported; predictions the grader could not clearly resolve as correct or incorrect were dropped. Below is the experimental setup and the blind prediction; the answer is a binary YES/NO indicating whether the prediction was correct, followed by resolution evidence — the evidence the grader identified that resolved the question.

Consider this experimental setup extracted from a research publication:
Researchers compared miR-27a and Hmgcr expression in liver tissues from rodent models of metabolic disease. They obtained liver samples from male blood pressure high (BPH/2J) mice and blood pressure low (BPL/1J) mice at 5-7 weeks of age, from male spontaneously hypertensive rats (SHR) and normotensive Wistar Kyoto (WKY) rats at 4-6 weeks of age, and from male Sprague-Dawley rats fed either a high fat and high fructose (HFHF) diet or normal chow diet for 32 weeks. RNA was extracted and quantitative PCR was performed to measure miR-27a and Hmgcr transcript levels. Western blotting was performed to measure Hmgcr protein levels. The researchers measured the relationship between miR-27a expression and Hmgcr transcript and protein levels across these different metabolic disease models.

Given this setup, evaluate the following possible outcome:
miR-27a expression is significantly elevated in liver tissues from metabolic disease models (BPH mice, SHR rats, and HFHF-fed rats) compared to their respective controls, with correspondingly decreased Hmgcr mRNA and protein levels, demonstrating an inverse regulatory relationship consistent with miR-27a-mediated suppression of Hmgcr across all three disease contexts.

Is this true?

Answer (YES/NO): NO